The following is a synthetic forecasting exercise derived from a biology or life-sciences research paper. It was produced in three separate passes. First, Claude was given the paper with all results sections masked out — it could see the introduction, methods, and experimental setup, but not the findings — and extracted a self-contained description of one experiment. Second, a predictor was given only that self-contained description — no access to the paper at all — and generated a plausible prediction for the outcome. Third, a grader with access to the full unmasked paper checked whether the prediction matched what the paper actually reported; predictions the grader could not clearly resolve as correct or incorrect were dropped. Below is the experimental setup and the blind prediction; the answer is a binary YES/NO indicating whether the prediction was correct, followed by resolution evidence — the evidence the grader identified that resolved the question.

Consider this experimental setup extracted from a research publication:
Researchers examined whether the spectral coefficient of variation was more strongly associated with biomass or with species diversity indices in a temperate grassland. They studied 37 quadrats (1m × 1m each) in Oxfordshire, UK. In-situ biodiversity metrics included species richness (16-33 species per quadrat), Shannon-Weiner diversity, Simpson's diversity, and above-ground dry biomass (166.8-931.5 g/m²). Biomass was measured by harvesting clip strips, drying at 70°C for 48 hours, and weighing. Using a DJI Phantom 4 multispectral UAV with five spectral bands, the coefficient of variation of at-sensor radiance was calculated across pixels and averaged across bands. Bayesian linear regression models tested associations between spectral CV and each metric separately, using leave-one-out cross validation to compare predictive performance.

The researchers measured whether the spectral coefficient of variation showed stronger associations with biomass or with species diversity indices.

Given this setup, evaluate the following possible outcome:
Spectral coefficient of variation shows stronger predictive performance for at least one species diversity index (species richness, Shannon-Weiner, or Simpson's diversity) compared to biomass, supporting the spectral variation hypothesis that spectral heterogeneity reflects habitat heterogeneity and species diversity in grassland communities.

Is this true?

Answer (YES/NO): YES